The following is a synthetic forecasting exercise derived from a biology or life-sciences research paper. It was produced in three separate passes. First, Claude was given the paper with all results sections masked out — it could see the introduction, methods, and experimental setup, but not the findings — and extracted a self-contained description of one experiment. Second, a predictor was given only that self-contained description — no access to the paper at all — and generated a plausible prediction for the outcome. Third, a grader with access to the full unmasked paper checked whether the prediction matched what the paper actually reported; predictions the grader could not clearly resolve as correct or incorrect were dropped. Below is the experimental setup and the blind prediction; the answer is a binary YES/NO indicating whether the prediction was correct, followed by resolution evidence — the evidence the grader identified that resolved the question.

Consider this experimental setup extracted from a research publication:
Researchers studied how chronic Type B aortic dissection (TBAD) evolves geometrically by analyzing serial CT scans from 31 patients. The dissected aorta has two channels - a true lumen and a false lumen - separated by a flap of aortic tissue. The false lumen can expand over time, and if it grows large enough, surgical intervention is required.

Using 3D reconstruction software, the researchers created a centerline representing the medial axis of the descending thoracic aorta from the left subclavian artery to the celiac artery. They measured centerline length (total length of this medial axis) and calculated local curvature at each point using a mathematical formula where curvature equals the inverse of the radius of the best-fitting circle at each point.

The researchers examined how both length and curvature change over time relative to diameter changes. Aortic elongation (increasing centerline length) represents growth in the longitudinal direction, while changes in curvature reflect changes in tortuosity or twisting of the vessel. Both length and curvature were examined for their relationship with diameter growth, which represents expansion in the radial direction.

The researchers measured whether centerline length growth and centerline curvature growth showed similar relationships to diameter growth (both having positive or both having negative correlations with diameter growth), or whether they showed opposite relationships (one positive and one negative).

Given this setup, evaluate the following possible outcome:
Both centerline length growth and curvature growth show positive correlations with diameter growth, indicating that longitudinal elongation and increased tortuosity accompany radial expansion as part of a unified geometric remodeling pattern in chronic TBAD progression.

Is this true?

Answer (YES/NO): NO